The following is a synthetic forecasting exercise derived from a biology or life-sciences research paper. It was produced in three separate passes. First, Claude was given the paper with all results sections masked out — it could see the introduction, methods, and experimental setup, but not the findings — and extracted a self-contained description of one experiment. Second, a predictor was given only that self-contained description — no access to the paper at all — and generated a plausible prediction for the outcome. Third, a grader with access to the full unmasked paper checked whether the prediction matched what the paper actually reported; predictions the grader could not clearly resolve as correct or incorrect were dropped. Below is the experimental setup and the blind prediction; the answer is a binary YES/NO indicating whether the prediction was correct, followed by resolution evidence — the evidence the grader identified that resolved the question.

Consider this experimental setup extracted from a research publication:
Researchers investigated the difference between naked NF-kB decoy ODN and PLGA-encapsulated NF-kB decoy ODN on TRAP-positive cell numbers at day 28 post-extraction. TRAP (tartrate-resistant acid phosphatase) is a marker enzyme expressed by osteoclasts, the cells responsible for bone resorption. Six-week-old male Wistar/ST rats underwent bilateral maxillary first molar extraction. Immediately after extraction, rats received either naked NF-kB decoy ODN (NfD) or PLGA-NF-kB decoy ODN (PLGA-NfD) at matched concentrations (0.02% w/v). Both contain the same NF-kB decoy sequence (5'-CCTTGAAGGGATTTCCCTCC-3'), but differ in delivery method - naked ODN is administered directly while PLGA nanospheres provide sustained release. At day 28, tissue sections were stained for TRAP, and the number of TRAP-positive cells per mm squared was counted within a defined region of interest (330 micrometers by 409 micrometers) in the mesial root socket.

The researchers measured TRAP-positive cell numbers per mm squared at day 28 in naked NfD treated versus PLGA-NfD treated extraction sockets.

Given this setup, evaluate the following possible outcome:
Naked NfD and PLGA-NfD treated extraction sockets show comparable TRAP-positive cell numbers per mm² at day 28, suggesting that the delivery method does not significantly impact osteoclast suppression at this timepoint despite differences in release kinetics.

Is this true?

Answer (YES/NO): NO